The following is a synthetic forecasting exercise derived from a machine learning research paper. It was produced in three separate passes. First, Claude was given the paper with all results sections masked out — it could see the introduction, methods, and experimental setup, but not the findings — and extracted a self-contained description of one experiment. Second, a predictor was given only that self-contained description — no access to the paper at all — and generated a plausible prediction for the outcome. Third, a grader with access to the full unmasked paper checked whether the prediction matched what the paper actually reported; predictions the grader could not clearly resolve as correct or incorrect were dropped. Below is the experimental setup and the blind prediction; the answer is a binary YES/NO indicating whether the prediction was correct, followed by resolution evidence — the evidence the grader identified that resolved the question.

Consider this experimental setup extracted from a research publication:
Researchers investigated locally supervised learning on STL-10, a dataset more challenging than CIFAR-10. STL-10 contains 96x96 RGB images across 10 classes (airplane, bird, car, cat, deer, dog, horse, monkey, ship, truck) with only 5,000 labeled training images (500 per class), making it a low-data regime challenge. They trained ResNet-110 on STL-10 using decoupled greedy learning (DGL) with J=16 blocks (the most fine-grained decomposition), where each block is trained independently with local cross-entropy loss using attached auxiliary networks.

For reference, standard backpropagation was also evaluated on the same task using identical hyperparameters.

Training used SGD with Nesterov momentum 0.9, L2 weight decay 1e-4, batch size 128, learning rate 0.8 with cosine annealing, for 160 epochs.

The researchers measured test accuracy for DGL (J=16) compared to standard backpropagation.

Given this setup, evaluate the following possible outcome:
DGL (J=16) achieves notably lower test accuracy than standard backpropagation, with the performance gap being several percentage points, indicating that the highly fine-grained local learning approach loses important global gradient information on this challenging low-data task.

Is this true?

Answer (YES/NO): YES